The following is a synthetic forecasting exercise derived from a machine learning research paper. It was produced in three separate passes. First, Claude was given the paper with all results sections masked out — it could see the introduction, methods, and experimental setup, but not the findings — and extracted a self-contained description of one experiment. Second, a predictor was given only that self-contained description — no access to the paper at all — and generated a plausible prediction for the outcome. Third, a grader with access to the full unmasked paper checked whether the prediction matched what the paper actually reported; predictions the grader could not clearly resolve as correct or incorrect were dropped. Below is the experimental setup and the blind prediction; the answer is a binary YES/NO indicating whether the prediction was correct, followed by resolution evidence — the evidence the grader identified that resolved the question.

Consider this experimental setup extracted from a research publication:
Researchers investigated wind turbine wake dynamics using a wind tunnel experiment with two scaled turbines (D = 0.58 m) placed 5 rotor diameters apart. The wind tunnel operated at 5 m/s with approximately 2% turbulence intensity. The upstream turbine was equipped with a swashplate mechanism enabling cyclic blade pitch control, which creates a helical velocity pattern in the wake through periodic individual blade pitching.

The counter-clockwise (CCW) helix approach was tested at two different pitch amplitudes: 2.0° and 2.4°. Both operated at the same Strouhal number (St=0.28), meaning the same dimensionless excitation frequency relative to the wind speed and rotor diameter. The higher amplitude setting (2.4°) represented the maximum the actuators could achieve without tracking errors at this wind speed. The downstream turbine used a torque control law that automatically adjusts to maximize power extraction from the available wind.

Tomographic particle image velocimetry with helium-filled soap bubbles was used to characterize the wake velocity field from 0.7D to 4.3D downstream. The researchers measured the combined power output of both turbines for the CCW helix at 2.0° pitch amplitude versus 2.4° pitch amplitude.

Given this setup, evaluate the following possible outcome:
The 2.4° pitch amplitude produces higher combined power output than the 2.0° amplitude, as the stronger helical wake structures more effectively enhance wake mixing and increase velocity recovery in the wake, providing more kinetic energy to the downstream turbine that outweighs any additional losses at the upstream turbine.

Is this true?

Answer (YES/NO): YES